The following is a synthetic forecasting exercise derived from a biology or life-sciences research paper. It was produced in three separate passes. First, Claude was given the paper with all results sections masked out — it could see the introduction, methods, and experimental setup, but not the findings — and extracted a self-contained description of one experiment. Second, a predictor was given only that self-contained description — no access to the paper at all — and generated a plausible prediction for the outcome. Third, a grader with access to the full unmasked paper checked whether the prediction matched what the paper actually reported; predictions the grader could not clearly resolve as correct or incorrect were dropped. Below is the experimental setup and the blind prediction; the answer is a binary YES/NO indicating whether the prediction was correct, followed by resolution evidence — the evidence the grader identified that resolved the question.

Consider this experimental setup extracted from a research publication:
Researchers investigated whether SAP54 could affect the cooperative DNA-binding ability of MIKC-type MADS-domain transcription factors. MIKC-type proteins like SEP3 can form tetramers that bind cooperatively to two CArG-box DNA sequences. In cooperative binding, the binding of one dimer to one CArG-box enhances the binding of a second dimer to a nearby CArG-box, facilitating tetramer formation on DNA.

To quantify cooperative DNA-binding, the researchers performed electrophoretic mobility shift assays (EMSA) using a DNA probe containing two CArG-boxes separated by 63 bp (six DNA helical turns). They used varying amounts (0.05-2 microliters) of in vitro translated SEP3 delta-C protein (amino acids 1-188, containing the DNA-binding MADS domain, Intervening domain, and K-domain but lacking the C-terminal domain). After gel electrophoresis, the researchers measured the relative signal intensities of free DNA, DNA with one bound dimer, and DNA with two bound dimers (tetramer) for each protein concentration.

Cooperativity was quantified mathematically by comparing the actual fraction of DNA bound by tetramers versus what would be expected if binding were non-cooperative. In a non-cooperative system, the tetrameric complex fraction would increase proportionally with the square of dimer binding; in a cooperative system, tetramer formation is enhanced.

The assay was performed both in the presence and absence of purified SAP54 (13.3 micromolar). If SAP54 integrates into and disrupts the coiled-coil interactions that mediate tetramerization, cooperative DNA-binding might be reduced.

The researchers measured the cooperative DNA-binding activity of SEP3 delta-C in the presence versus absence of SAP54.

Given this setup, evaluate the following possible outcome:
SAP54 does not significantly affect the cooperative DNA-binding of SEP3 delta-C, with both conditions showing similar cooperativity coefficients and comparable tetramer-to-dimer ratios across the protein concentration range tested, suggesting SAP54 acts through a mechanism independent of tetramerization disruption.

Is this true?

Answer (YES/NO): YES